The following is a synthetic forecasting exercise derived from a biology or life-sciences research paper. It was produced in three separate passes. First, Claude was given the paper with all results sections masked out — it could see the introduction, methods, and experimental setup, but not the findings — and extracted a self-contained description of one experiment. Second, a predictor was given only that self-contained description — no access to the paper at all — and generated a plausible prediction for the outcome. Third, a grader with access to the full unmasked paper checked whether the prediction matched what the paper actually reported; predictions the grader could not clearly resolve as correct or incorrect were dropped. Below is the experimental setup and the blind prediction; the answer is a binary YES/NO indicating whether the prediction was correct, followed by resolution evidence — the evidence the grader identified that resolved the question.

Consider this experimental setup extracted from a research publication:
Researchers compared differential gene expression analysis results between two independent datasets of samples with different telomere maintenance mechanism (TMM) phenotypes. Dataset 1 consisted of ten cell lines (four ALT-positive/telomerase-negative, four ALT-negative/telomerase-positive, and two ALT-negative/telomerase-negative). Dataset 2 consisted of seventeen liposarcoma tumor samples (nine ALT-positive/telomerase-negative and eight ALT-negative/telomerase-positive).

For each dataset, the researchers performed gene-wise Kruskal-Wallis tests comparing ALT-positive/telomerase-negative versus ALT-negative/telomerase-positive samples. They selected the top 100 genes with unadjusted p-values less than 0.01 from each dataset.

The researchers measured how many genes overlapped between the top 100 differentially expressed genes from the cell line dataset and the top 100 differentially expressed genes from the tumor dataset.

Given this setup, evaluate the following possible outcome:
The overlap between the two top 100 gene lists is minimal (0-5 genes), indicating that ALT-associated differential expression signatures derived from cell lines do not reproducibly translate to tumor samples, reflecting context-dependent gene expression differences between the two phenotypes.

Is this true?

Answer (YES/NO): YES